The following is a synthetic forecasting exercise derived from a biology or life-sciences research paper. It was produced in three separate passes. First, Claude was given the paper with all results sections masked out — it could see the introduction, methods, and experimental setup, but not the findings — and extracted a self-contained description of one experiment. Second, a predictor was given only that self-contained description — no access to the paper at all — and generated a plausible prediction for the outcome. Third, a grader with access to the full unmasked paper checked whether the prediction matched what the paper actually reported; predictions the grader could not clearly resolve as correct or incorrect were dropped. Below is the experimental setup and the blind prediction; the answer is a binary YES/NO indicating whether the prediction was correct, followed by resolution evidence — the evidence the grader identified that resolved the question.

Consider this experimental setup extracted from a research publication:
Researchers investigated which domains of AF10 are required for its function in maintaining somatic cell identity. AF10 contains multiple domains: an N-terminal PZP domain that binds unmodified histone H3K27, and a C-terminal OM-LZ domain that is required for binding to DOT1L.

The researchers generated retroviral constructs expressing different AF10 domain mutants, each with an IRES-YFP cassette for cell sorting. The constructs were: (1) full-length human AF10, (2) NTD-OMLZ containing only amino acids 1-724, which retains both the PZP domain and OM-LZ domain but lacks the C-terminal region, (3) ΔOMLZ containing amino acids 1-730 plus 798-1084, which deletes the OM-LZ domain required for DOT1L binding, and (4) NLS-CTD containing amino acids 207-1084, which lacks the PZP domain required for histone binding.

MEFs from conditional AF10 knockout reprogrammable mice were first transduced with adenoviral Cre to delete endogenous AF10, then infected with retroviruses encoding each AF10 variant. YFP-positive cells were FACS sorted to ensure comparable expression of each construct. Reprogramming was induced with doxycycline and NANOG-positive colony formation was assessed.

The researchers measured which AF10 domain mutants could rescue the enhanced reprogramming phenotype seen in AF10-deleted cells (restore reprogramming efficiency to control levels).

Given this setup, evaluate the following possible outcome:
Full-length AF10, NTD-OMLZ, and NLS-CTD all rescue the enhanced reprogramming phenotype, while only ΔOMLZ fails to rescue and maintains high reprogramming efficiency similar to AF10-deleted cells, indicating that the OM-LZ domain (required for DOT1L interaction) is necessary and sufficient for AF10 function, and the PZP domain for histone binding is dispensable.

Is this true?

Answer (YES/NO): NO